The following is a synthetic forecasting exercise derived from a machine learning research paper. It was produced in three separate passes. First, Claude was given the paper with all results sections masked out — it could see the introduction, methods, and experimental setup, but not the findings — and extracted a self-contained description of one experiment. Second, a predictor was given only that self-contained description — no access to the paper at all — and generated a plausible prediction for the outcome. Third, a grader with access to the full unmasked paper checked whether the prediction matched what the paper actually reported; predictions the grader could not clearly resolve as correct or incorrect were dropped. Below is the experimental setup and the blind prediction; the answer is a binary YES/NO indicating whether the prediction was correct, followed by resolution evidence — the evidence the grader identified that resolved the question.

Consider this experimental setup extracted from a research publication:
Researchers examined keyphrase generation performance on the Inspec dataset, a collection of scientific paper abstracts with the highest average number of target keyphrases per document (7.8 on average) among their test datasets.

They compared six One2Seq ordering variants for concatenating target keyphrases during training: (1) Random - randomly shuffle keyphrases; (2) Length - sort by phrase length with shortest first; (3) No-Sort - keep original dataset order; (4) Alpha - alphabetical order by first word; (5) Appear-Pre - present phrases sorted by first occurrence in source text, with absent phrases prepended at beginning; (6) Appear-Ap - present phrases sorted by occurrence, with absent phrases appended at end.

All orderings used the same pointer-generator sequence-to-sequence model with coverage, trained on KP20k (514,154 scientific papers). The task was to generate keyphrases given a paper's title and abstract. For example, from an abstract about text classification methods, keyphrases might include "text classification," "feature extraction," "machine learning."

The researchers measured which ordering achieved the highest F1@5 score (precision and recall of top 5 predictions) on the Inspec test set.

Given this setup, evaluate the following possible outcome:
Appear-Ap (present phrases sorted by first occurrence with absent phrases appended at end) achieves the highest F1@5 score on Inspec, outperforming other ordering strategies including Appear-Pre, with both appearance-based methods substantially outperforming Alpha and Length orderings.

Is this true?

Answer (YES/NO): NO